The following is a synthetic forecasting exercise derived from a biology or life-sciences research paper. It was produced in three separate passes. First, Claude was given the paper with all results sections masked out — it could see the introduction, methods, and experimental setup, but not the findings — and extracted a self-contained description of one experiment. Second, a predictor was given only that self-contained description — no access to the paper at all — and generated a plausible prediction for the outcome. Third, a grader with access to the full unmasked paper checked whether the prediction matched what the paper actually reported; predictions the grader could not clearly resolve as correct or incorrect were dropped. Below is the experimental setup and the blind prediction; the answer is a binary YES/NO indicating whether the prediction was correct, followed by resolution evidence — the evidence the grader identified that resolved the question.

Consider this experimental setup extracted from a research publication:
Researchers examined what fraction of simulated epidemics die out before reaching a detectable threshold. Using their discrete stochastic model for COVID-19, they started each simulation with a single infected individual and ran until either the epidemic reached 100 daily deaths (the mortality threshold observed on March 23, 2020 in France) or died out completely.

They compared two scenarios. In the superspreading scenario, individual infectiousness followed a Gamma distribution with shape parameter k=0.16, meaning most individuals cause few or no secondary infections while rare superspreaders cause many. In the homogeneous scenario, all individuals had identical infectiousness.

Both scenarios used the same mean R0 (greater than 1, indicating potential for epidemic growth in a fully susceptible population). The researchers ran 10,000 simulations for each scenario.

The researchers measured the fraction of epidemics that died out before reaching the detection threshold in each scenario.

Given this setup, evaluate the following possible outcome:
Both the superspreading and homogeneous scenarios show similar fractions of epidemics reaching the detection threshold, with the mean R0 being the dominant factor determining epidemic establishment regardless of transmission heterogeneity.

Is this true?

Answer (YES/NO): NO